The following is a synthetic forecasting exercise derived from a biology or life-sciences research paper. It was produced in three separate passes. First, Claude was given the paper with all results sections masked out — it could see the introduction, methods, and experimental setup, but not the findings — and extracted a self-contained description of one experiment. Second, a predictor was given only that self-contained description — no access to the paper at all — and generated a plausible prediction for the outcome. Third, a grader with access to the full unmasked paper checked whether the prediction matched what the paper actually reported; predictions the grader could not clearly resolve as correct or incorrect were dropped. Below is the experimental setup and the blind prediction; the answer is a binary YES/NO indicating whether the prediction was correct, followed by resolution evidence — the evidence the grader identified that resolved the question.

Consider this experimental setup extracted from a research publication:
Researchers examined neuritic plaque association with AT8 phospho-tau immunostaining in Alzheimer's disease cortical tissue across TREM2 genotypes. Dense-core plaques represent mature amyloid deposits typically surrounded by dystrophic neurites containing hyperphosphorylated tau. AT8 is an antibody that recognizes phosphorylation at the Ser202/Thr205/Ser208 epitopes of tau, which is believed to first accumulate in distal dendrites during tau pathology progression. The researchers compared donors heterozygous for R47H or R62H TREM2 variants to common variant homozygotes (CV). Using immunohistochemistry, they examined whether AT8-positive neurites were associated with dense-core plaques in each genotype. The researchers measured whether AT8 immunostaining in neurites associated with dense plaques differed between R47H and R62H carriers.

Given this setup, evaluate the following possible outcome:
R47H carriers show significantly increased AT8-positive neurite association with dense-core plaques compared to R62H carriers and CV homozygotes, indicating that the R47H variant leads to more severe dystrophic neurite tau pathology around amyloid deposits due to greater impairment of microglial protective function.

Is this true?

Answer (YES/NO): NO